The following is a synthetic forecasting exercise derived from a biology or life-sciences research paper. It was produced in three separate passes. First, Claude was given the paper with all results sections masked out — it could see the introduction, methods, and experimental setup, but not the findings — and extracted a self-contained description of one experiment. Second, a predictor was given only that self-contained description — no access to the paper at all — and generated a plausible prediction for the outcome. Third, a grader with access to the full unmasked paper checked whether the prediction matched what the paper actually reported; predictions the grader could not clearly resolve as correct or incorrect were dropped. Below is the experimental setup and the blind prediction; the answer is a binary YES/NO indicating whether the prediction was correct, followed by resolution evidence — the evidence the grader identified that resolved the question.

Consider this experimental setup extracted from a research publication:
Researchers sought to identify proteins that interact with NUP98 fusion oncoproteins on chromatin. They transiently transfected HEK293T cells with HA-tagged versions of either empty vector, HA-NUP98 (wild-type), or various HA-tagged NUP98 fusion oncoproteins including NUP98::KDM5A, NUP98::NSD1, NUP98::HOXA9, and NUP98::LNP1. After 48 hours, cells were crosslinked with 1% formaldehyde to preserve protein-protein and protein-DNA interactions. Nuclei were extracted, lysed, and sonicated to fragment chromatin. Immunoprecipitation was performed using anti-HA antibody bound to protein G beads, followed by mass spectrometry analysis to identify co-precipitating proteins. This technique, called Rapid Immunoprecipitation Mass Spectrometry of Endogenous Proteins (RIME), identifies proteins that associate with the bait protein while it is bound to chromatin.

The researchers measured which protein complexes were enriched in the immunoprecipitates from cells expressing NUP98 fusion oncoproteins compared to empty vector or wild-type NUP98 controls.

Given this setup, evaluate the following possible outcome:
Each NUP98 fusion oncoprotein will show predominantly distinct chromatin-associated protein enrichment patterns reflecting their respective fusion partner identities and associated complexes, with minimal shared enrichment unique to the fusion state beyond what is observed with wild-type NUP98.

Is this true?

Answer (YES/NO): NO